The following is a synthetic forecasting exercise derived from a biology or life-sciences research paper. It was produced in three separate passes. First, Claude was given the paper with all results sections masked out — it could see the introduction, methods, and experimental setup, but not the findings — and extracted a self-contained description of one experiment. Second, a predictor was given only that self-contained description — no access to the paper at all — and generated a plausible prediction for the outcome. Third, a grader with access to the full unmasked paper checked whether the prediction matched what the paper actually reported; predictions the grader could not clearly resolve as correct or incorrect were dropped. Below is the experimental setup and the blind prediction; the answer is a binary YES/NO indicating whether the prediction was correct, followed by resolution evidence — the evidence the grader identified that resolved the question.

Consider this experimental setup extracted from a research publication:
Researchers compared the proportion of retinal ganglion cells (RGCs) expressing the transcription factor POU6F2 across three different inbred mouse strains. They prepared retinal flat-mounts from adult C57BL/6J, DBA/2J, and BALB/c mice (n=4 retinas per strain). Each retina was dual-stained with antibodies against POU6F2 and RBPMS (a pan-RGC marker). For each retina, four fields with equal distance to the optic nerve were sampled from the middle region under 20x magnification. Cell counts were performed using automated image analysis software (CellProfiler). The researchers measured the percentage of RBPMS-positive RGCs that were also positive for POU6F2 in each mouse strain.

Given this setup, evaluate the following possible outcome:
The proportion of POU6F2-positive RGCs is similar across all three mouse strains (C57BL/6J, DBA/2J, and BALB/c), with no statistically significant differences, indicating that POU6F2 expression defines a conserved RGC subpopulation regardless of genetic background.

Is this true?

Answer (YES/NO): NO